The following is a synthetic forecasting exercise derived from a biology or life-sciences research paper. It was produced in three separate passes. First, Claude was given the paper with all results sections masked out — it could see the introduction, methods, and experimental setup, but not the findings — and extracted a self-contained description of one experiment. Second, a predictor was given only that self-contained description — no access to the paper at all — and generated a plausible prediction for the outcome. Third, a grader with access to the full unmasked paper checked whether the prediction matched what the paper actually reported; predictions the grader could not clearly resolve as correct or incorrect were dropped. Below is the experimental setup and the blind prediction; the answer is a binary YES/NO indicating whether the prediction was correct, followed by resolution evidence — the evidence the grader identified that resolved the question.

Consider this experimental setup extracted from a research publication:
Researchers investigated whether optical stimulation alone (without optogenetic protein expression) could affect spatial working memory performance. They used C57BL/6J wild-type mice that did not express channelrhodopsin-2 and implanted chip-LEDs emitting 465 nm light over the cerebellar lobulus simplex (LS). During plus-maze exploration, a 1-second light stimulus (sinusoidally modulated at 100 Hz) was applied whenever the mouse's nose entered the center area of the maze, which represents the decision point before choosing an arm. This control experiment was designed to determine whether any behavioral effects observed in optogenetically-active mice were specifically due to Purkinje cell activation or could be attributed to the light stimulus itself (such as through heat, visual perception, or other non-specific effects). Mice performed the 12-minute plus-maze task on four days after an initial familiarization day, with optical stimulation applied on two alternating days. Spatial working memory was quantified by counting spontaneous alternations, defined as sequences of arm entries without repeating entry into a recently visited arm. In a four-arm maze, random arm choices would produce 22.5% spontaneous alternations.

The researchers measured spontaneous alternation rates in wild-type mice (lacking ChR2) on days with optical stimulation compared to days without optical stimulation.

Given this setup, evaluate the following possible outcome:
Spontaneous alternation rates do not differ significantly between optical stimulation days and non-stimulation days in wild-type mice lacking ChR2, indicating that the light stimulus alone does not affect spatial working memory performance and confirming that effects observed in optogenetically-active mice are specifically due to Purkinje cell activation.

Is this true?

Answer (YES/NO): YES